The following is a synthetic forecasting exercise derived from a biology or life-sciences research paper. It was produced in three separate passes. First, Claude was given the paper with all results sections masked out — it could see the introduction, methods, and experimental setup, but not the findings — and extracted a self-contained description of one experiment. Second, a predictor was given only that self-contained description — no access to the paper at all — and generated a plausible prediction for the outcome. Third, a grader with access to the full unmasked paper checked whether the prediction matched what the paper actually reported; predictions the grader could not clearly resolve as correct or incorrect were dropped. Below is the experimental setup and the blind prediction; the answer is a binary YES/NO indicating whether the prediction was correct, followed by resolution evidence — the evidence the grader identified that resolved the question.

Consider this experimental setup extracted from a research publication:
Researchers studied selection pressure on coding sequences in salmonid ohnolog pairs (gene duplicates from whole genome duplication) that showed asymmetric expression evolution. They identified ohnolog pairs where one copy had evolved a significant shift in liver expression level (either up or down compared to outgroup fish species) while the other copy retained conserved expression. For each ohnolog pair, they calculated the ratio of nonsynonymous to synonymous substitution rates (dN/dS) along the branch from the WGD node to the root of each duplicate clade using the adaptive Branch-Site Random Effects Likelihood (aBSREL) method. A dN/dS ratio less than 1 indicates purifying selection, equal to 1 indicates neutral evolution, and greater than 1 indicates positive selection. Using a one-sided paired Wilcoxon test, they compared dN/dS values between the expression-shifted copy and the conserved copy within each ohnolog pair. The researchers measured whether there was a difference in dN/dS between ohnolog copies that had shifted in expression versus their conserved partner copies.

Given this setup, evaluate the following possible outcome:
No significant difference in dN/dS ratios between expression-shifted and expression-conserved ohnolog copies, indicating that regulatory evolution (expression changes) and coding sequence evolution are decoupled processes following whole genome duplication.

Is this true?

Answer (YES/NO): NO